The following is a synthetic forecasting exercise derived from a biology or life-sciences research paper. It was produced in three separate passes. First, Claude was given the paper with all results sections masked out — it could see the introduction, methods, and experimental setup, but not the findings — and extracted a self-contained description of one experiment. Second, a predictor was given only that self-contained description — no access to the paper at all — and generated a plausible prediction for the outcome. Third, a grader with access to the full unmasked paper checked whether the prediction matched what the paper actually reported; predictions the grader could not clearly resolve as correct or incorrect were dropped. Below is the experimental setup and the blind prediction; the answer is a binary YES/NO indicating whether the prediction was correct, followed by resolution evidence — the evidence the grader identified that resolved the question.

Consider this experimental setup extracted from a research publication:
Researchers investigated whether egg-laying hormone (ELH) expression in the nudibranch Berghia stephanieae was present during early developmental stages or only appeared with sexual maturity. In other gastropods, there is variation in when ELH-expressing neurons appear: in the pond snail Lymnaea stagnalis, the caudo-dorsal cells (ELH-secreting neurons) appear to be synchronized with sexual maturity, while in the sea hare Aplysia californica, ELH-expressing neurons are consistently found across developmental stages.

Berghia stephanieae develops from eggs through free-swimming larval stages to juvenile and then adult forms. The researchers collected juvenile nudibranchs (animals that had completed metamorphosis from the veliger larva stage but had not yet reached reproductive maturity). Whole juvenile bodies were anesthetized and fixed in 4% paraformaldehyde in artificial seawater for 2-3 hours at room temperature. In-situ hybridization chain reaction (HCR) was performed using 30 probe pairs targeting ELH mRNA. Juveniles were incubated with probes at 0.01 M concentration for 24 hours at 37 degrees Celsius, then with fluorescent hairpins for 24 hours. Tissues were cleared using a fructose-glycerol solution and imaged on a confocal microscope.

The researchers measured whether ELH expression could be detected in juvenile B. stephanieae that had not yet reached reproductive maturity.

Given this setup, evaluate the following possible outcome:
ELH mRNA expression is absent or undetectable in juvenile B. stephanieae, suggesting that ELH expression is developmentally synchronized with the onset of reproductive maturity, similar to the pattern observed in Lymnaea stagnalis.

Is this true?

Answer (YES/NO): NO